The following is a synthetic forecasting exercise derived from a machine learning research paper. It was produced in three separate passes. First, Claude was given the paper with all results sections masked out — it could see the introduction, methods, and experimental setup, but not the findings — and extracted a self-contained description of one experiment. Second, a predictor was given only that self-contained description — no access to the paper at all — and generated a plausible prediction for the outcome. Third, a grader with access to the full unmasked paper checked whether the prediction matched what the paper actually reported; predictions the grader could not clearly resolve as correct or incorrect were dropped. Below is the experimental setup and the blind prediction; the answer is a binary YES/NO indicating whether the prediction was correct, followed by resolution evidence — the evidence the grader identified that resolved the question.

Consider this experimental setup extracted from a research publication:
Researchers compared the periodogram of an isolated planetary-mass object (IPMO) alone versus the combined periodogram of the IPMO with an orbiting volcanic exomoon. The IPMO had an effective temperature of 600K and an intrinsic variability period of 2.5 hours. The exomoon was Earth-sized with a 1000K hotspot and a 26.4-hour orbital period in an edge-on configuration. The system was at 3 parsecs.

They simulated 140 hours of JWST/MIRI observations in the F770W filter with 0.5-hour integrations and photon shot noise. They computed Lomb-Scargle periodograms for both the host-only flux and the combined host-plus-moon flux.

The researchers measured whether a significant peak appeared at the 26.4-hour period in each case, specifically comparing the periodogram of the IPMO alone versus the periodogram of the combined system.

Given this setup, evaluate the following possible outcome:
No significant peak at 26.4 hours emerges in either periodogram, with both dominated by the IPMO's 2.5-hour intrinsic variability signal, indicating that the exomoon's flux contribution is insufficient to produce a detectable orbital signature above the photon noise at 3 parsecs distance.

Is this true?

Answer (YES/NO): NO